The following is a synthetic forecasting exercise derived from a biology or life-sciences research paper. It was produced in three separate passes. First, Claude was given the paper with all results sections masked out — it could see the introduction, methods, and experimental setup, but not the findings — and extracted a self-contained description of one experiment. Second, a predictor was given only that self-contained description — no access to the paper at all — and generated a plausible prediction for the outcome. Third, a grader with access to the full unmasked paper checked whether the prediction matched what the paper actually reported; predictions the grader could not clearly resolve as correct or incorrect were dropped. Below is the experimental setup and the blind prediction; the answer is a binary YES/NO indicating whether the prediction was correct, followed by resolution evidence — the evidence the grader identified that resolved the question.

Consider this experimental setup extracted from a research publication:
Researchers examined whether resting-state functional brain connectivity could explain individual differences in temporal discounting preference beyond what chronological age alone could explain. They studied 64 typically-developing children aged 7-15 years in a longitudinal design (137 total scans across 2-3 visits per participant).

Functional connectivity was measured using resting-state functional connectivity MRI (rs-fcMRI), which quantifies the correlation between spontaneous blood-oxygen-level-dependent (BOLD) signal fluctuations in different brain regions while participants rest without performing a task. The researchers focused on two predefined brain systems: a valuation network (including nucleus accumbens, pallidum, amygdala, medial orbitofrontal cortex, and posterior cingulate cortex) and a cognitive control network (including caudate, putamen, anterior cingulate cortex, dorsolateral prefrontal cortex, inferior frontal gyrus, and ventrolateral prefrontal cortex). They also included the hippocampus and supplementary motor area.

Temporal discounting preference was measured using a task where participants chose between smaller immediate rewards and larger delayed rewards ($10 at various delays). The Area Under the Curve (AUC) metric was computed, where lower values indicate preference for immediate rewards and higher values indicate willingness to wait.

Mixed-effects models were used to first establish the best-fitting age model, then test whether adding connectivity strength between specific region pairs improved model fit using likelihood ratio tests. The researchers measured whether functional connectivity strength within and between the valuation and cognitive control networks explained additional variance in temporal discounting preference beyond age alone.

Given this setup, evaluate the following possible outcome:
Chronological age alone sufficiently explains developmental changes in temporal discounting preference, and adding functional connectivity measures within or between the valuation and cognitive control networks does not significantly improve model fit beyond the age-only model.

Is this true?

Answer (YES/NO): NO